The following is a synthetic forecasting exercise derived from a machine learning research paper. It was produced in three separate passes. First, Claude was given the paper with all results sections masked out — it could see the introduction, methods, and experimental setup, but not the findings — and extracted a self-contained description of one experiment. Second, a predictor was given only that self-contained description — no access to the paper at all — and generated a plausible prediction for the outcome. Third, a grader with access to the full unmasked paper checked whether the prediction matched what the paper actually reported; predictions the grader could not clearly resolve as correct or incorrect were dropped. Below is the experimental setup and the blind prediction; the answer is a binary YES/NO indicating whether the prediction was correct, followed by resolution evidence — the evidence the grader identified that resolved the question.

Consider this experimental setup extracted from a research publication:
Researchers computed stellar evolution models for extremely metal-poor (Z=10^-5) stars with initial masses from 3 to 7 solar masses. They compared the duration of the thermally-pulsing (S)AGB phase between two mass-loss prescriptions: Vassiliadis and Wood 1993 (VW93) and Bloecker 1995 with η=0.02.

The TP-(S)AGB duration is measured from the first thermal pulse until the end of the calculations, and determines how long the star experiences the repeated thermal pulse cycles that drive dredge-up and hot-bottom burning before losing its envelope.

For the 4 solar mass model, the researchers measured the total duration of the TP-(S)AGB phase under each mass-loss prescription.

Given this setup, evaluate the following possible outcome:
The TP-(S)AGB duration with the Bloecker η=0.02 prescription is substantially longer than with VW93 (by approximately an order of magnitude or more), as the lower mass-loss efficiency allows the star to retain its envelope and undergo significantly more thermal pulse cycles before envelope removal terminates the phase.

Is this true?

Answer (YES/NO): NO